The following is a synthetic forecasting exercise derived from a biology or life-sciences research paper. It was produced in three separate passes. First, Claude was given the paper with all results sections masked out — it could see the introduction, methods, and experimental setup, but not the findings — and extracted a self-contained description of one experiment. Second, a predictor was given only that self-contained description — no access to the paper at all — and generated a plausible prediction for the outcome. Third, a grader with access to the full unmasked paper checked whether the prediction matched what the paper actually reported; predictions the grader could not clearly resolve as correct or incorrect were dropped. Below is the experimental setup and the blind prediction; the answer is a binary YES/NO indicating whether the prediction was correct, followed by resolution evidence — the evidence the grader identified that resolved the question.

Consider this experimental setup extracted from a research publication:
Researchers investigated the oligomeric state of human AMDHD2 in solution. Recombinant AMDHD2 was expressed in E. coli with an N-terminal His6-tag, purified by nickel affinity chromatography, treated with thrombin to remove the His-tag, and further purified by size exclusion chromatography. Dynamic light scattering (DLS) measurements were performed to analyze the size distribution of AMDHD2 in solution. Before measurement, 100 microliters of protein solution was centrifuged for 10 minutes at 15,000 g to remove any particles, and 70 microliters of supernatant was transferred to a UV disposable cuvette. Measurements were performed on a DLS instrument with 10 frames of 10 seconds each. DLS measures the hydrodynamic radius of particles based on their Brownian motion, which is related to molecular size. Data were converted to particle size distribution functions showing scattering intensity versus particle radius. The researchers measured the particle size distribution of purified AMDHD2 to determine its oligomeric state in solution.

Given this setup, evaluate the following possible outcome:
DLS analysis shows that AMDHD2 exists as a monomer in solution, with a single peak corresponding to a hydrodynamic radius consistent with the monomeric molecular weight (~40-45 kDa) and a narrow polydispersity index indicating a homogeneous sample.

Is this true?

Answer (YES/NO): NO